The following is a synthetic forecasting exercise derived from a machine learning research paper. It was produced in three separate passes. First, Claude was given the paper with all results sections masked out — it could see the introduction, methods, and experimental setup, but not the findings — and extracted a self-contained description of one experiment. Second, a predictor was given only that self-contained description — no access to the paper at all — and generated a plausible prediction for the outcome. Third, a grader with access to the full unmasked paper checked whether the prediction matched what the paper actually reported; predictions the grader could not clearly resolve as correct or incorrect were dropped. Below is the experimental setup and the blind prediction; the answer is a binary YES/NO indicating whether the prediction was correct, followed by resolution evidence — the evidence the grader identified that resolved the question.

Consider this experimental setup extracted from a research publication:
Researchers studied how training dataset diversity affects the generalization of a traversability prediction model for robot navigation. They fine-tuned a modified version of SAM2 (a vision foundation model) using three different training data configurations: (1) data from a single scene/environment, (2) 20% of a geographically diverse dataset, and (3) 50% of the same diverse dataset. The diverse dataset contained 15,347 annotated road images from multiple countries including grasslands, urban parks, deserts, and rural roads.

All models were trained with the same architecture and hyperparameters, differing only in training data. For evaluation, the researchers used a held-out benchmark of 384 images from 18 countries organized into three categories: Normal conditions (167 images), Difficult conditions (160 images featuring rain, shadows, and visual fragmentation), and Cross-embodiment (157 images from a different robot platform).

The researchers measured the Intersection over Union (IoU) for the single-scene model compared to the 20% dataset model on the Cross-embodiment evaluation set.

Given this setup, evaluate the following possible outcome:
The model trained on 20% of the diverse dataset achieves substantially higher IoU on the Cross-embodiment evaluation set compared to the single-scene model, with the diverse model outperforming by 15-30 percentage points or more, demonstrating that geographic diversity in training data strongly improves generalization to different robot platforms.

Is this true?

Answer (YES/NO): NO